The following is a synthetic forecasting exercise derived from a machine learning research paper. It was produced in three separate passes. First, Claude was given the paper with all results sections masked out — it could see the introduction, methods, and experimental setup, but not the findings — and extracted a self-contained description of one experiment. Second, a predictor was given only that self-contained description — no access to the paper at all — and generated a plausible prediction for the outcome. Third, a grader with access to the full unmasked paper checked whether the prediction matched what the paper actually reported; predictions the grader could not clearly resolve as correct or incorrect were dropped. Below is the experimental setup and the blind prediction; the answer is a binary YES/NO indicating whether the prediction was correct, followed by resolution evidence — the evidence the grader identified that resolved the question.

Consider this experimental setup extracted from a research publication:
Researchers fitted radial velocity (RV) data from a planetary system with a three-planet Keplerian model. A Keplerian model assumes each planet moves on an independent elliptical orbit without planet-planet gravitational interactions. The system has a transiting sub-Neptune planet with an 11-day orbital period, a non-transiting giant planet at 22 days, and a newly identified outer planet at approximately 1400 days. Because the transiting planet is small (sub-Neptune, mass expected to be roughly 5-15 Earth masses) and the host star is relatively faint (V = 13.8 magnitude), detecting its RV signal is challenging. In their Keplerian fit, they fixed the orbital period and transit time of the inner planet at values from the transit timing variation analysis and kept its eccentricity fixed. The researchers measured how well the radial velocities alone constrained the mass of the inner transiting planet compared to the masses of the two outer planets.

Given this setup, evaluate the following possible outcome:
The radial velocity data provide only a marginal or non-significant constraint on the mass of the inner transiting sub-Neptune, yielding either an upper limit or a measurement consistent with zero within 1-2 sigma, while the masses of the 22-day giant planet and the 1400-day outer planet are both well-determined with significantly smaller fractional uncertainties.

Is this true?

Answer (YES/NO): YES